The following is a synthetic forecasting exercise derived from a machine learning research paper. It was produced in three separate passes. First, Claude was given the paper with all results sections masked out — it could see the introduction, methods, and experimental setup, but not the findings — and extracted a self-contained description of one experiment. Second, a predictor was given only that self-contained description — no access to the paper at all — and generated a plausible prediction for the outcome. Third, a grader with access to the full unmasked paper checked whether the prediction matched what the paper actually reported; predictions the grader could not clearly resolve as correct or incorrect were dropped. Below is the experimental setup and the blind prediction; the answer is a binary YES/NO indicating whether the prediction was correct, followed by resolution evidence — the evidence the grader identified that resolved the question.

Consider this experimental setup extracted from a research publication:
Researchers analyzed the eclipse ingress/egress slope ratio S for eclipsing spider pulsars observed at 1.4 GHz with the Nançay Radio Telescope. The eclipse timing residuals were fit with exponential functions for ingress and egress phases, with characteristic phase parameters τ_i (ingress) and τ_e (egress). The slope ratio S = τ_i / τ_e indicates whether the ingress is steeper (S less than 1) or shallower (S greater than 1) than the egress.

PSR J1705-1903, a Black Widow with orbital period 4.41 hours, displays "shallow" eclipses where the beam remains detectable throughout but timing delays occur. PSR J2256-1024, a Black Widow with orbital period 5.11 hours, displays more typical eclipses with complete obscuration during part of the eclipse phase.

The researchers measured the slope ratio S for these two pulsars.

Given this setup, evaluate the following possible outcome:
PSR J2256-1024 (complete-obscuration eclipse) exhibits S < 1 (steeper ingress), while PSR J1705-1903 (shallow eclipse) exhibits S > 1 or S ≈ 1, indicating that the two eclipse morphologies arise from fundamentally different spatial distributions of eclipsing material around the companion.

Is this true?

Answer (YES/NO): YES